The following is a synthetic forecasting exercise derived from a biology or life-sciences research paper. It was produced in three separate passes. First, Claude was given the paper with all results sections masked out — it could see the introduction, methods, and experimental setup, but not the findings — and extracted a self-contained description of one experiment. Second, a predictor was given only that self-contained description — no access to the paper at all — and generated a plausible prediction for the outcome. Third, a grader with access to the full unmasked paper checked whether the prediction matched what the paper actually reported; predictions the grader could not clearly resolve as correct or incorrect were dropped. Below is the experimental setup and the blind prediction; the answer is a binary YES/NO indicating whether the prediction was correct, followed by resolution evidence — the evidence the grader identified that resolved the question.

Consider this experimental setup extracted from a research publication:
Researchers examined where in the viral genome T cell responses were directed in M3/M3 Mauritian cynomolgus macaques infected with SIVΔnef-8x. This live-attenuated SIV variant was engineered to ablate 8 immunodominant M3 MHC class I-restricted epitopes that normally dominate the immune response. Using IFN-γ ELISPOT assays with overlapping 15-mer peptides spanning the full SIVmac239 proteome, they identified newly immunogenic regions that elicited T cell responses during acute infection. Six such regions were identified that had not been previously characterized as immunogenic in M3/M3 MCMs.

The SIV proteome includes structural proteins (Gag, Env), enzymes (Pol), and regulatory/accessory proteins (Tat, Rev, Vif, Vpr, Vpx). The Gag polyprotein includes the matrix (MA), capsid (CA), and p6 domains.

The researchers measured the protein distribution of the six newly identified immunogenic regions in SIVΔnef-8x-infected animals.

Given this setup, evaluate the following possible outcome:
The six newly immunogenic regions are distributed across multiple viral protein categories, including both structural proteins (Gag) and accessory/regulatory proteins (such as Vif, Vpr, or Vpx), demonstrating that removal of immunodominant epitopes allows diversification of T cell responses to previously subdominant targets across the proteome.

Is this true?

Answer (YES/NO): NO